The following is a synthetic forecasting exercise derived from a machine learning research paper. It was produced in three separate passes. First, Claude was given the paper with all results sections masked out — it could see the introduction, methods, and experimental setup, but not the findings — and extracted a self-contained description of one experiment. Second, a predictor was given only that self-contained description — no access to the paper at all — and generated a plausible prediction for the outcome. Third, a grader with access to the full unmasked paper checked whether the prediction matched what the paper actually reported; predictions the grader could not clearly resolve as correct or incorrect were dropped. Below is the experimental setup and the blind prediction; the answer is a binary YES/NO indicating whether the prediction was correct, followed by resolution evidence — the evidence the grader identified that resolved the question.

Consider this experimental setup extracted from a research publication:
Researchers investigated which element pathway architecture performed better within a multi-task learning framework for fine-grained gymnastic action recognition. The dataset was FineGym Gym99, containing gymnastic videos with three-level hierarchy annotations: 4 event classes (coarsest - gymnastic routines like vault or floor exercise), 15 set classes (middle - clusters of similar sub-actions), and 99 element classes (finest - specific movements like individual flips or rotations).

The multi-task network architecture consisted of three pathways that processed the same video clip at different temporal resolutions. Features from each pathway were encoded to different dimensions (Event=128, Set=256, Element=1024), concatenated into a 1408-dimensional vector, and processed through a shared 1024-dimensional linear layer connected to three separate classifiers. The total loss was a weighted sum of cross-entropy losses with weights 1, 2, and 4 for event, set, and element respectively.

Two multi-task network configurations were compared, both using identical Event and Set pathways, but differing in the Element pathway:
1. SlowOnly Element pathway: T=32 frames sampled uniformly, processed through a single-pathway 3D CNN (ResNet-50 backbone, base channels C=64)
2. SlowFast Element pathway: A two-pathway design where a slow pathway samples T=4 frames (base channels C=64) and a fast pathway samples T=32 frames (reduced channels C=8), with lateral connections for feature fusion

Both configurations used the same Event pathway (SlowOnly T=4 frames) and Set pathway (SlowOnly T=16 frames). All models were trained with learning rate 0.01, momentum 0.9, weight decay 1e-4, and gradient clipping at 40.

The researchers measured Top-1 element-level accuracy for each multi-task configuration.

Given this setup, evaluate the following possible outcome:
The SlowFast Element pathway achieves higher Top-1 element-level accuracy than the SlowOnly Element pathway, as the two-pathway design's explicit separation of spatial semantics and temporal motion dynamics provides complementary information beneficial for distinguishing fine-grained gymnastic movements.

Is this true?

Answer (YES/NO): NO